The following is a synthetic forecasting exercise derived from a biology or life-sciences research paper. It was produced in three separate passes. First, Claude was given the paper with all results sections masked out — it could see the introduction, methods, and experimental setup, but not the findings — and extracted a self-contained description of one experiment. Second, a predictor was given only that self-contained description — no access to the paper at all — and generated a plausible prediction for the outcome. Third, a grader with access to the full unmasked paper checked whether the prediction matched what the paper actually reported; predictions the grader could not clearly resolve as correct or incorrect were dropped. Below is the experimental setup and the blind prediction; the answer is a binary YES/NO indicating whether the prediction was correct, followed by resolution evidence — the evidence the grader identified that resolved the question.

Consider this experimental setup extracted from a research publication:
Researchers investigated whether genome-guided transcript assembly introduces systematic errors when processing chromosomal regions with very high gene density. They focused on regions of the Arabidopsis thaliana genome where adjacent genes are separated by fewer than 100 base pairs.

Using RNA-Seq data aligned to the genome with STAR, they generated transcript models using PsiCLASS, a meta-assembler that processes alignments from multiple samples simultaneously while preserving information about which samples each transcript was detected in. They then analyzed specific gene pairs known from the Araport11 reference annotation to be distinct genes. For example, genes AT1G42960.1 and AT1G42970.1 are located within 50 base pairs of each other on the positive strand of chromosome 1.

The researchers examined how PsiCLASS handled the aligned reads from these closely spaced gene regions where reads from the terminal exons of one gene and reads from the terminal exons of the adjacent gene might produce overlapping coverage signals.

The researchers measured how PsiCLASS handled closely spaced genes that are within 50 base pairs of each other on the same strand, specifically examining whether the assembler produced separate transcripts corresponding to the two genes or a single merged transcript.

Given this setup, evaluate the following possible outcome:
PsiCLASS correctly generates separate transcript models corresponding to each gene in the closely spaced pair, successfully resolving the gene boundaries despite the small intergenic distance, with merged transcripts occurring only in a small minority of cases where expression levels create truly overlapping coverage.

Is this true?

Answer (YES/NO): NO